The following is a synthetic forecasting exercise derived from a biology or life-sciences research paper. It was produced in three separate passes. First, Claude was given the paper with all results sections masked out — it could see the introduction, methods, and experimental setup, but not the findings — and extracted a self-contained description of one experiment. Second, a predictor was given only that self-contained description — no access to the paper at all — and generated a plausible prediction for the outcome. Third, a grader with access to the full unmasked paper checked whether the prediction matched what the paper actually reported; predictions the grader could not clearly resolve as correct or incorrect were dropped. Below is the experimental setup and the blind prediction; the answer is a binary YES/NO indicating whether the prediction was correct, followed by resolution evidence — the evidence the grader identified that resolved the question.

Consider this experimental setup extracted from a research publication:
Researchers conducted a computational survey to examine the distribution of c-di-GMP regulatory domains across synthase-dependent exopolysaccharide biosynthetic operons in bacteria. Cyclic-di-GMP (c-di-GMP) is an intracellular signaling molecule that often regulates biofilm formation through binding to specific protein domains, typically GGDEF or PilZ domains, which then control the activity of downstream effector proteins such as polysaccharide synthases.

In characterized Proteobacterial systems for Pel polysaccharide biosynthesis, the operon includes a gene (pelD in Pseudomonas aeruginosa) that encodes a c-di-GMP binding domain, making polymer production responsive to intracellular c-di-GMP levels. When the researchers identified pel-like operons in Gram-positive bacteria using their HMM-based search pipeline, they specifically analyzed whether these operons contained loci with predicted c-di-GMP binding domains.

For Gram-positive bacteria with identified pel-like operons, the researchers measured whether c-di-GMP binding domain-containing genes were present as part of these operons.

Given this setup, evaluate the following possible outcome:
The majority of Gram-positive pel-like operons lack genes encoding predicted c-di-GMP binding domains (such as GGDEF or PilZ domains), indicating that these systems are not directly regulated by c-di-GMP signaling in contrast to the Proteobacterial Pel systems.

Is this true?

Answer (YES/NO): NO